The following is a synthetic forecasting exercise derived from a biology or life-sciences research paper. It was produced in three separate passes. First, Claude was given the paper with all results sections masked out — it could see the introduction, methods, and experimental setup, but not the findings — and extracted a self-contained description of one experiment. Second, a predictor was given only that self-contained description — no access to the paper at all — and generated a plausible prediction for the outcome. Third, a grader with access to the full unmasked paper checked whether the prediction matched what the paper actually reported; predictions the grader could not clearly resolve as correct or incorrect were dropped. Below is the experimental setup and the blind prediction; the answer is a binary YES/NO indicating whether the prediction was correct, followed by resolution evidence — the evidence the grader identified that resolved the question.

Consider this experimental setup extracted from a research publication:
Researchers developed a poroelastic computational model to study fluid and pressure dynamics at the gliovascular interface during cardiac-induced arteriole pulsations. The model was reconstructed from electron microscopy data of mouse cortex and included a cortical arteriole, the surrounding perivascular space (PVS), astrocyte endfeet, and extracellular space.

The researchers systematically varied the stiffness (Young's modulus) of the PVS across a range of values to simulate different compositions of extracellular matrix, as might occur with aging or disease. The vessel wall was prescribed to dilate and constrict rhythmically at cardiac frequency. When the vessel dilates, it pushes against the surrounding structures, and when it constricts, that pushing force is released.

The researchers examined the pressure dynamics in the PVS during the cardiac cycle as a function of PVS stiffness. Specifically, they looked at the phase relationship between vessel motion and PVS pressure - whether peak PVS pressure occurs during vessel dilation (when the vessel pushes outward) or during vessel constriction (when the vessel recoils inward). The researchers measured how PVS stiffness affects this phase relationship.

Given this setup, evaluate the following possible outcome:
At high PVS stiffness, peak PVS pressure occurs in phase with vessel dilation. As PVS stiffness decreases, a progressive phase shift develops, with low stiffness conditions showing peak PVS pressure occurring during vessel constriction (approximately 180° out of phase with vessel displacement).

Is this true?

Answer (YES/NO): NO